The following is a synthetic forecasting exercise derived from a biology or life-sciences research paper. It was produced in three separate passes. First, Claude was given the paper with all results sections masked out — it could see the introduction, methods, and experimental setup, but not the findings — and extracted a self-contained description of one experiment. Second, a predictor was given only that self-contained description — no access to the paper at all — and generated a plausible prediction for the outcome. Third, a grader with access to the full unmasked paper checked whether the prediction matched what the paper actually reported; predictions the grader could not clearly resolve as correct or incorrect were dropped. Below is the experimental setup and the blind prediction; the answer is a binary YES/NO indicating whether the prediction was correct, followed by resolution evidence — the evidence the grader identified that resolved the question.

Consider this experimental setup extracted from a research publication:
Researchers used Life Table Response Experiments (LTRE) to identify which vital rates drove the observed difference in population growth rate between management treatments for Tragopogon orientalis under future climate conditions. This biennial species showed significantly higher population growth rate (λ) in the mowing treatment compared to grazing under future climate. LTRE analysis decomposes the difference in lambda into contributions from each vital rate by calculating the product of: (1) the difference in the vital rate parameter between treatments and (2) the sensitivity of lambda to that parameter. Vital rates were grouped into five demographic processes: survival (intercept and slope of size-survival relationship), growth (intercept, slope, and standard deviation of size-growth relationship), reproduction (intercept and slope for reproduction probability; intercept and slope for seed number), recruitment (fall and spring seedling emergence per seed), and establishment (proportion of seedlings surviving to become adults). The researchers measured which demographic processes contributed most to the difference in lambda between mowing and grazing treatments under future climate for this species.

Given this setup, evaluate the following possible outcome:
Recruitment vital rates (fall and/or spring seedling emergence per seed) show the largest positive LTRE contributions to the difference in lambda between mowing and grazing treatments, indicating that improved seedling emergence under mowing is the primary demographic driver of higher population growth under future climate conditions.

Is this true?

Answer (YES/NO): NO